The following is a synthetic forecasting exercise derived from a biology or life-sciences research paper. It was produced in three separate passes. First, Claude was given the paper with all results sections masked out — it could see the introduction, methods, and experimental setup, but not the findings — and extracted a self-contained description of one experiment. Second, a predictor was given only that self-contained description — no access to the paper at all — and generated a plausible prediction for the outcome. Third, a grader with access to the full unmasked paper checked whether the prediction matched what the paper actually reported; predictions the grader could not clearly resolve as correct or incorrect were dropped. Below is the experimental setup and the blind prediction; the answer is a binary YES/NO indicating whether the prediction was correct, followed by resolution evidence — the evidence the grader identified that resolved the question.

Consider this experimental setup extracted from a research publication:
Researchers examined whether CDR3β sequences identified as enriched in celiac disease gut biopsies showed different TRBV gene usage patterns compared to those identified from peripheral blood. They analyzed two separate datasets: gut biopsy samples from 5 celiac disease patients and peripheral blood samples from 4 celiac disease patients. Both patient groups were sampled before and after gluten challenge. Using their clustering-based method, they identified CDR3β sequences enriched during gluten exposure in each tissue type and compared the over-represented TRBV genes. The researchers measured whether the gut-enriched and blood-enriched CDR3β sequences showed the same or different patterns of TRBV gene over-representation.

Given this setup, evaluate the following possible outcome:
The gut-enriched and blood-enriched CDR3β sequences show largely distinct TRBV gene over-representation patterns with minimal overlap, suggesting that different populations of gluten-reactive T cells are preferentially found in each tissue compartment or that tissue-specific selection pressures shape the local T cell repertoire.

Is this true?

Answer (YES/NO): YES